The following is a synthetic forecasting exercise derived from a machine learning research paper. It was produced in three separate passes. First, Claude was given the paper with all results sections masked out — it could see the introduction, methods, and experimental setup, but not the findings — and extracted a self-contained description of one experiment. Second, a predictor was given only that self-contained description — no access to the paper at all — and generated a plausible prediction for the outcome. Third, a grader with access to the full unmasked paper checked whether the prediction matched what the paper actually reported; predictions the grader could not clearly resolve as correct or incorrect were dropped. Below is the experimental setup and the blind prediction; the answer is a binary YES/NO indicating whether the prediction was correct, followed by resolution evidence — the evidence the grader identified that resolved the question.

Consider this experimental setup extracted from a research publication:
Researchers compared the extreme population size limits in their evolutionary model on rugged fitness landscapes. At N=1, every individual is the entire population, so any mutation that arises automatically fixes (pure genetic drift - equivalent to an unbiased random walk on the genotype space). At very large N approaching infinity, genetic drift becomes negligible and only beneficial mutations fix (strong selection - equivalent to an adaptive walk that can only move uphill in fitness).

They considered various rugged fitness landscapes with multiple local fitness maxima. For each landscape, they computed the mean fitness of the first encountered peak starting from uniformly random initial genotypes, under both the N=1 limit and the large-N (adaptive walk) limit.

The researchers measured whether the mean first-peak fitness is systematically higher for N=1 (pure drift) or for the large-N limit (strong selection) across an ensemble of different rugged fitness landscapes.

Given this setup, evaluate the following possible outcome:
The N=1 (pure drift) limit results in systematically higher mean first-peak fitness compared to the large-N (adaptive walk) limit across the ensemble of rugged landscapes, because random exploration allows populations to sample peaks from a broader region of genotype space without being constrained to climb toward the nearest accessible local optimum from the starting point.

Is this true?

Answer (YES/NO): NO